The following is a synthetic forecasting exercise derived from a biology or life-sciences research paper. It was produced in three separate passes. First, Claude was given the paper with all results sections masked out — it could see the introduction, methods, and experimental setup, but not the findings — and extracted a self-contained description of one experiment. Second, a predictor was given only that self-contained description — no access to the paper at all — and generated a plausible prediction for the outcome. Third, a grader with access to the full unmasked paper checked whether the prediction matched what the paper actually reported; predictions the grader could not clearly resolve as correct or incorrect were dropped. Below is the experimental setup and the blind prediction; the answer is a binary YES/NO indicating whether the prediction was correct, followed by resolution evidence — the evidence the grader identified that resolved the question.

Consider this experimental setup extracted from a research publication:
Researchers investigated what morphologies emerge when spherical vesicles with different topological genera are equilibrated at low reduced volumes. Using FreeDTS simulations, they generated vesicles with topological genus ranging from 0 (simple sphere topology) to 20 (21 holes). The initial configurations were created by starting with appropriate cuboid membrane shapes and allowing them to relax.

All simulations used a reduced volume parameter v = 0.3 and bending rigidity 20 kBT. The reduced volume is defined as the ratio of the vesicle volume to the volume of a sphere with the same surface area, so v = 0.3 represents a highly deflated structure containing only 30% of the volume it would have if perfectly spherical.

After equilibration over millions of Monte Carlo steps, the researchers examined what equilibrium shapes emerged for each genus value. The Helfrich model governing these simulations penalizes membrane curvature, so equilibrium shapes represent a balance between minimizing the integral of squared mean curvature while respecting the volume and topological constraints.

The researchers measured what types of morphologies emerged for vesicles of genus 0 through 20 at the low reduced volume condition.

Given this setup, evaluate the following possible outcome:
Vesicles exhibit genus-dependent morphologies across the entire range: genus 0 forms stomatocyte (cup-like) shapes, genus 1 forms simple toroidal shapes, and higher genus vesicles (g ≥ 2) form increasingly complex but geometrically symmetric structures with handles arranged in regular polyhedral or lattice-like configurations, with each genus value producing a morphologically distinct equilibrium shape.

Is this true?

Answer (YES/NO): NO